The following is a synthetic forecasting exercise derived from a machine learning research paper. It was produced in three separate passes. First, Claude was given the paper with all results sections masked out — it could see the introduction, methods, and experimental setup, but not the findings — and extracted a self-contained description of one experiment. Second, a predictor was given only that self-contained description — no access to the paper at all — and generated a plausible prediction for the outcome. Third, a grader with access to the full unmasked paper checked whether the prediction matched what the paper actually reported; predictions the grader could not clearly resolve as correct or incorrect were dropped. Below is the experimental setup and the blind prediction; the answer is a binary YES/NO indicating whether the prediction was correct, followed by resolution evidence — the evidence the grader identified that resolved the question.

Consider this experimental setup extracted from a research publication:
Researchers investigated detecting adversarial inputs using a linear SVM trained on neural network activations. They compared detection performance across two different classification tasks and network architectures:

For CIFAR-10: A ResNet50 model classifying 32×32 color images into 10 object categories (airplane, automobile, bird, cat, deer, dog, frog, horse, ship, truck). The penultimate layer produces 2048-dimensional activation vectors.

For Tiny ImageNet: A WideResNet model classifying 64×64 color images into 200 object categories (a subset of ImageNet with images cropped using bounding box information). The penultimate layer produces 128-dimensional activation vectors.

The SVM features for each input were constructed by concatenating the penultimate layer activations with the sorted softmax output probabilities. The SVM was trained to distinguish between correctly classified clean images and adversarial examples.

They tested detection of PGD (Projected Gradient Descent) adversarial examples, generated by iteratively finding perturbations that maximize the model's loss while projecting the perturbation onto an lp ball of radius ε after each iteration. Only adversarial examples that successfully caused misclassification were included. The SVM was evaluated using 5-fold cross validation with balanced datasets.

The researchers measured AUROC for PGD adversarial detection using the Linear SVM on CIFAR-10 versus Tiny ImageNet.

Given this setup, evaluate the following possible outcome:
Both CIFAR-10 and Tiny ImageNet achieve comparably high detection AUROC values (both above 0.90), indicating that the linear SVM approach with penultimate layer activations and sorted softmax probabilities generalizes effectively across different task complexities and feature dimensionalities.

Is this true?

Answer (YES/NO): YES